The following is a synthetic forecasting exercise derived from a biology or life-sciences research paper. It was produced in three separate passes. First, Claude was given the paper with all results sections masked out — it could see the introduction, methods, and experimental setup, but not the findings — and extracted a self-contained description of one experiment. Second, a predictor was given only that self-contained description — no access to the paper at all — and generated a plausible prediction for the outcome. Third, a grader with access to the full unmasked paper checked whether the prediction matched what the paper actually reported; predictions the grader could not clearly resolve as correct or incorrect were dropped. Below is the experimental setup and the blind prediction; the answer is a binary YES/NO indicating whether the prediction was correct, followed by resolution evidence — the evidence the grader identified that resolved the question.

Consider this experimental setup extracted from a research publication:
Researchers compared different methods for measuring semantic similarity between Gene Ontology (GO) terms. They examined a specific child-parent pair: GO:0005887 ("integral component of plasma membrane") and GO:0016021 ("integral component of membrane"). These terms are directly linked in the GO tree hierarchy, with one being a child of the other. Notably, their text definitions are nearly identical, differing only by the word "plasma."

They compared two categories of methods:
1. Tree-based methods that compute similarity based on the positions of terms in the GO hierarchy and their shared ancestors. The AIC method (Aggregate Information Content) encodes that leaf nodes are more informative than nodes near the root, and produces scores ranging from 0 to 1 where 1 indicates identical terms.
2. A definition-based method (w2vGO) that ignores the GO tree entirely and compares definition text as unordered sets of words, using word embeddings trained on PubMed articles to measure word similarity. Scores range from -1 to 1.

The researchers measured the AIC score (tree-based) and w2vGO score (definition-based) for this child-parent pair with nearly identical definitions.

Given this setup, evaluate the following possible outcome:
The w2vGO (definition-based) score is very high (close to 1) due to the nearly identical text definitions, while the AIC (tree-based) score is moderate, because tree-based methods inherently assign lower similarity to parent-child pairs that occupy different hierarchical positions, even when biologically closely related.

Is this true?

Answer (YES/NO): YES